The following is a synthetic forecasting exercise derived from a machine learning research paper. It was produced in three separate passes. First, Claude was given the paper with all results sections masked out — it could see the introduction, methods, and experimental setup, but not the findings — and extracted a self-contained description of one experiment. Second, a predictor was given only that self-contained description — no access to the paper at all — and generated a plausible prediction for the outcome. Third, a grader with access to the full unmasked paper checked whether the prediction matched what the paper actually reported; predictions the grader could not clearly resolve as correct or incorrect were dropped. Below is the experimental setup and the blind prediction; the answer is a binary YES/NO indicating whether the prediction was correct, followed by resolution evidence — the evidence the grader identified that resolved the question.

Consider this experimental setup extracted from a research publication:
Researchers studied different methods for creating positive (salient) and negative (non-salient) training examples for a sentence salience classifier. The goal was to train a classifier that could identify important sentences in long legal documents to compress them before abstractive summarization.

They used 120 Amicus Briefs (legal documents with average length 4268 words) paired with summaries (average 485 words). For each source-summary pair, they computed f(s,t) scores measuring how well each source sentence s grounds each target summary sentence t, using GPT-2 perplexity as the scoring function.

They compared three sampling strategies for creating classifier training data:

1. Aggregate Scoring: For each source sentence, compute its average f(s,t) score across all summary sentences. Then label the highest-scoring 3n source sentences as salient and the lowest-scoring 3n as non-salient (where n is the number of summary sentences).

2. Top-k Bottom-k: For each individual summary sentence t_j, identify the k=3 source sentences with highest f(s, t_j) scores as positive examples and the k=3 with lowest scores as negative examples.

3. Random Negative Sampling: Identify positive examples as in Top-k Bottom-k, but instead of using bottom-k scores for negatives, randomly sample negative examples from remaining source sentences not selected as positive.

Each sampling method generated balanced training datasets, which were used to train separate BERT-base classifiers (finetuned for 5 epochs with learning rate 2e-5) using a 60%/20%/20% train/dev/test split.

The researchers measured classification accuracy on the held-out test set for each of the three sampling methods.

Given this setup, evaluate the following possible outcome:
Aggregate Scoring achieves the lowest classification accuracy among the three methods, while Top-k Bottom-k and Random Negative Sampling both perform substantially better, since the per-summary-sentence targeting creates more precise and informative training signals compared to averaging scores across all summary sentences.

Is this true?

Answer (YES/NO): NO